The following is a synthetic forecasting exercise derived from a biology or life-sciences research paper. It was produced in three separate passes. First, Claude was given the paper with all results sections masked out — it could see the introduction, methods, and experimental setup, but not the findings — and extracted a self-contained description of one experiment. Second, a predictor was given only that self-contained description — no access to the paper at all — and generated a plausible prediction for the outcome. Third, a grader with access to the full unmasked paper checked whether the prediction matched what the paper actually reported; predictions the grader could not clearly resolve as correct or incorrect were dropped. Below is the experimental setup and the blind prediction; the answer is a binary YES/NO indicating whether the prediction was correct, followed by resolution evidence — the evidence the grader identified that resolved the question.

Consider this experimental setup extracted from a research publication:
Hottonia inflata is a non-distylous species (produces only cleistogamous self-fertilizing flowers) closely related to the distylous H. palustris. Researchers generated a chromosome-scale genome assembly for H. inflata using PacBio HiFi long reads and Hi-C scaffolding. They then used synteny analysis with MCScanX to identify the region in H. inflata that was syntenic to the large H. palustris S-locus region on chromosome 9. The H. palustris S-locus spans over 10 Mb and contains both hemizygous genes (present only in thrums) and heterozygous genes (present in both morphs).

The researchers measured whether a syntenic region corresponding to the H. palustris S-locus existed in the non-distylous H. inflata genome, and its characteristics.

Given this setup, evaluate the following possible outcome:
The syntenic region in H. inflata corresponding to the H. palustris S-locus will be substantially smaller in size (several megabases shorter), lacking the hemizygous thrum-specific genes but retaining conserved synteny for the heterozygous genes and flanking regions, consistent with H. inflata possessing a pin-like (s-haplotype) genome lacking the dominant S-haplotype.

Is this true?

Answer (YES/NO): NO